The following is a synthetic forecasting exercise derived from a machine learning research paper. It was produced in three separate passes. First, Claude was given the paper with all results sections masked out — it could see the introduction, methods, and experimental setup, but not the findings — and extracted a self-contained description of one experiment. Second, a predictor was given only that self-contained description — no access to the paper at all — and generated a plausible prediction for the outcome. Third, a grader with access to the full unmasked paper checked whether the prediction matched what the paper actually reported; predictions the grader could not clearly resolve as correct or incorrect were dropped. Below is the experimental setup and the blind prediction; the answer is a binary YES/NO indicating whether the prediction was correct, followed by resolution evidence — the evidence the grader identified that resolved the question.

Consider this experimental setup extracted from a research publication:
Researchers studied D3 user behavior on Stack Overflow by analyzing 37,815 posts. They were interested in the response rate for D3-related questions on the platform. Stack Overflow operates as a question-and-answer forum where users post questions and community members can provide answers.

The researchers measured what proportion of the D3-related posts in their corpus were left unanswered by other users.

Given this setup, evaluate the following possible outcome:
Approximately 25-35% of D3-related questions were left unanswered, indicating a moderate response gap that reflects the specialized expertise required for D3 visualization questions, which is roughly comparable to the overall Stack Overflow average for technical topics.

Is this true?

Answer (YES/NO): NO